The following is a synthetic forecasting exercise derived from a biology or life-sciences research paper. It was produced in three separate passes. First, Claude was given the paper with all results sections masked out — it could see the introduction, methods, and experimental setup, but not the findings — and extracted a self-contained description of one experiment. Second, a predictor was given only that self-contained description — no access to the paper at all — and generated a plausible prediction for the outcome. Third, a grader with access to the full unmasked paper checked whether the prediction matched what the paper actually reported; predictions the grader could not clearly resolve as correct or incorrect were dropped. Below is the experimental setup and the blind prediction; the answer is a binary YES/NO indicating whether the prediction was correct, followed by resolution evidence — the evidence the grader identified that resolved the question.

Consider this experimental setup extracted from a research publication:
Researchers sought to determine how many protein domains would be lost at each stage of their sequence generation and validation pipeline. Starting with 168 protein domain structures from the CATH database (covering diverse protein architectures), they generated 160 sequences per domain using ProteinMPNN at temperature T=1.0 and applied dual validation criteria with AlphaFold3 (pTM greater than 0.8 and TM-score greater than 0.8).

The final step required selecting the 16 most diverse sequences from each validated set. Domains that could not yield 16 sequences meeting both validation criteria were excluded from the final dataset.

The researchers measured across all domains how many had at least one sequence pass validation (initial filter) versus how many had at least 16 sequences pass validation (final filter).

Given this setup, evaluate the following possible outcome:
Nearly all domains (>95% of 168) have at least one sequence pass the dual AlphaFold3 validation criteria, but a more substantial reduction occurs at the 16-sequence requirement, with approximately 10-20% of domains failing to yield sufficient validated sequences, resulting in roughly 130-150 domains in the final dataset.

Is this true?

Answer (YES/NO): NO